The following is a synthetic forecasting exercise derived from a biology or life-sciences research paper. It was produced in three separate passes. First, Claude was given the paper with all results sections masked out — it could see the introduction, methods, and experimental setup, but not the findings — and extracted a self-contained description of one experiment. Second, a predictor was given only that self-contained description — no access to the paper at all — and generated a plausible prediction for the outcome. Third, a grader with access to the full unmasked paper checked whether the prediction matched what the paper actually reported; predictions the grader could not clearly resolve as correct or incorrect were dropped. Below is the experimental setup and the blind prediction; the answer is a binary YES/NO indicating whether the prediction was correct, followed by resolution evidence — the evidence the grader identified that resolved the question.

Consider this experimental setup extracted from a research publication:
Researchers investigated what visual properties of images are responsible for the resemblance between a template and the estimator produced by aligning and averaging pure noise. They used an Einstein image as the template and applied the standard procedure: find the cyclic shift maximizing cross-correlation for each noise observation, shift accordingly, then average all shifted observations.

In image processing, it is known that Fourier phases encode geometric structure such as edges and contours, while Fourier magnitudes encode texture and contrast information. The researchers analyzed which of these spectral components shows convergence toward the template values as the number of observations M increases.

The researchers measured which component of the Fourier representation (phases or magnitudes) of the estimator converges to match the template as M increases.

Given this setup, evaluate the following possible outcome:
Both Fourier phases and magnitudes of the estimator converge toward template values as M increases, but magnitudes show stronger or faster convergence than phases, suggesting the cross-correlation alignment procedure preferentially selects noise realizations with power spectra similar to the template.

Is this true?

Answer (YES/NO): NO